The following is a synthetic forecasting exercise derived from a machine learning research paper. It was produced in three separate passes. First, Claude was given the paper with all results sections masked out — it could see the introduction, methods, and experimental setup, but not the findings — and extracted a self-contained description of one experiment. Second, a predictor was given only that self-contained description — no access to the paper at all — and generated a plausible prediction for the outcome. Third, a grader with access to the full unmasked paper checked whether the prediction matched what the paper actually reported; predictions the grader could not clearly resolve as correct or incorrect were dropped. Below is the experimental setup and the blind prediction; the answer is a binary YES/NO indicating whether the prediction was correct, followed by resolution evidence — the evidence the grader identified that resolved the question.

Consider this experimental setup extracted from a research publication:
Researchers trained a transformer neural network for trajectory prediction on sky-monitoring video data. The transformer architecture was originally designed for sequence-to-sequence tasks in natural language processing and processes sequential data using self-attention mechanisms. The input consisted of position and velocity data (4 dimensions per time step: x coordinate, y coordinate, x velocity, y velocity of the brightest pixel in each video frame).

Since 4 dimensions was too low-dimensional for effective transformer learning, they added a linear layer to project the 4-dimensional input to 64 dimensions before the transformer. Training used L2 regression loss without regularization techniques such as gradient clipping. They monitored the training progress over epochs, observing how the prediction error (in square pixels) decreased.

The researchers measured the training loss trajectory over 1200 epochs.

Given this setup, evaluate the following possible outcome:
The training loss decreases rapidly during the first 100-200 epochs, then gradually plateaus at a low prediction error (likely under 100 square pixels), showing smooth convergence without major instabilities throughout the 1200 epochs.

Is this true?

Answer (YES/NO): NO